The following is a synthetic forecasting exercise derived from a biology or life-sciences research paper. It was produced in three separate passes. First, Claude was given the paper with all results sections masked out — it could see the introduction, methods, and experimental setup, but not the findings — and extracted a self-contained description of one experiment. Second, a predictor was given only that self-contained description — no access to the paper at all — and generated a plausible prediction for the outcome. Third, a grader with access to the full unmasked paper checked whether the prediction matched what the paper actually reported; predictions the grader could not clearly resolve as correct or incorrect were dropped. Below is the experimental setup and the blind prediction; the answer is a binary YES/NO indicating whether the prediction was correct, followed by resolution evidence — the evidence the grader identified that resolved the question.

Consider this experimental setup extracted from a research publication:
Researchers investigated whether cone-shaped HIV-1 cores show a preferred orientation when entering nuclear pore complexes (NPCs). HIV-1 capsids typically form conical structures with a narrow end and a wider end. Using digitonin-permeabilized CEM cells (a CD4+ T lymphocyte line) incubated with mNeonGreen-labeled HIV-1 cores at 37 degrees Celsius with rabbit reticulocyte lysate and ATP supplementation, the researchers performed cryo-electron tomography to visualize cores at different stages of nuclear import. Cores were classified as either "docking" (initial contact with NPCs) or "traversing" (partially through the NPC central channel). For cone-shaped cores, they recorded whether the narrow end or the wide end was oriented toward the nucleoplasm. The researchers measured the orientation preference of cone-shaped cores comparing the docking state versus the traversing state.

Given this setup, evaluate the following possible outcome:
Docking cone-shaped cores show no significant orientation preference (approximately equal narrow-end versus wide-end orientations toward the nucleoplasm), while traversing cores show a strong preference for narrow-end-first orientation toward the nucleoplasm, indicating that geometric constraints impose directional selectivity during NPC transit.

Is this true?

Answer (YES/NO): YES